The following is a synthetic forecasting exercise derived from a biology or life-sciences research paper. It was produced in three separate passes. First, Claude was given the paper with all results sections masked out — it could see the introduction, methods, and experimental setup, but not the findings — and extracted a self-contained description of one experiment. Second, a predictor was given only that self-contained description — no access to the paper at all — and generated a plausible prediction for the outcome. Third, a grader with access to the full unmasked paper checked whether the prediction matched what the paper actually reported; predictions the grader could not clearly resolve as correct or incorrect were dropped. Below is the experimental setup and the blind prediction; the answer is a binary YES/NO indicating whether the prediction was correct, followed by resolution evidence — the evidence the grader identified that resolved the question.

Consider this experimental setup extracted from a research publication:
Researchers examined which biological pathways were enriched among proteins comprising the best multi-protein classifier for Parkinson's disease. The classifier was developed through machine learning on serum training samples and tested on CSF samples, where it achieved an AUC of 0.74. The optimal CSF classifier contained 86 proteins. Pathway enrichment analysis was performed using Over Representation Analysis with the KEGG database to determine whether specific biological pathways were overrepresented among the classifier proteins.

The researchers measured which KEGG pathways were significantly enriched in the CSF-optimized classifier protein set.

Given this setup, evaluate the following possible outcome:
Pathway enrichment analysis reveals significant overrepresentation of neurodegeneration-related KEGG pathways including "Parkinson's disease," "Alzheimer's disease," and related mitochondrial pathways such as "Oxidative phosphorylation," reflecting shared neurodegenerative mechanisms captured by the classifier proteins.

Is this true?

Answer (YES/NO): NO